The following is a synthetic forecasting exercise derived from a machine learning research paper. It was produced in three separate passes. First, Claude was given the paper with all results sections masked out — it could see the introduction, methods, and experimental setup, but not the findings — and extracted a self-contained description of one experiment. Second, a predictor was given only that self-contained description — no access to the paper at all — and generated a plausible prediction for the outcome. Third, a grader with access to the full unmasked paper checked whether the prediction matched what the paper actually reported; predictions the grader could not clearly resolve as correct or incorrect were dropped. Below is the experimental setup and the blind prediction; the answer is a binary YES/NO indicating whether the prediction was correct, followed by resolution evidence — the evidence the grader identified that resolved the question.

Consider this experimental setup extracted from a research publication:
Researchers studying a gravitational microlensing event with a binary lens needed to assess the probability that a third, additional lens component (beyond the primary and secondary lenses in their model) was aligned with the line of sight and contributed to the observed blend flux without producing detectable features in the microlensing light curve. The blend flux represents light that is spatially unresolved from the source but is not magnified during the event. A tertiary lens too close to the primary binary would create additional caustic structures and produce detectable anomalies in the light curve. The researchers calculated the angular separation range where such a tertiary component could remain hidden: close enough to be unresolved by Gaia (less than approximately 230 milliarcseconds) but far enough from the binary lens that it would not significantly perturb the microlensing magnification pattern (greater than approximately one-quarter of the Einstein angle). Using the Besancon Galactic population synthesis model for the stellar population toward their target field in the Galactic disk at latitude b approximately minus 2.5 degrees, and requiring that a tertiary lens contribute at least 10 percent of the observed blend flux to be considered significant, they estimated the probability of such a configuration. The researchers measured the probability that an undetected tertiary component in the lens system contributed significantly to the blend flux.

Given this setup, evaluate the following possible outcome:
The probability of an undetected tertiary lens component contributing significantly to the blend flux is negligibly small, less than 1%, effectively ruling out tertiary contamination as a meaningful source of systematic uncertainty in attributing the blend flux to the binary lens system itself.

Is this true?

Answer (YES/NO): NO